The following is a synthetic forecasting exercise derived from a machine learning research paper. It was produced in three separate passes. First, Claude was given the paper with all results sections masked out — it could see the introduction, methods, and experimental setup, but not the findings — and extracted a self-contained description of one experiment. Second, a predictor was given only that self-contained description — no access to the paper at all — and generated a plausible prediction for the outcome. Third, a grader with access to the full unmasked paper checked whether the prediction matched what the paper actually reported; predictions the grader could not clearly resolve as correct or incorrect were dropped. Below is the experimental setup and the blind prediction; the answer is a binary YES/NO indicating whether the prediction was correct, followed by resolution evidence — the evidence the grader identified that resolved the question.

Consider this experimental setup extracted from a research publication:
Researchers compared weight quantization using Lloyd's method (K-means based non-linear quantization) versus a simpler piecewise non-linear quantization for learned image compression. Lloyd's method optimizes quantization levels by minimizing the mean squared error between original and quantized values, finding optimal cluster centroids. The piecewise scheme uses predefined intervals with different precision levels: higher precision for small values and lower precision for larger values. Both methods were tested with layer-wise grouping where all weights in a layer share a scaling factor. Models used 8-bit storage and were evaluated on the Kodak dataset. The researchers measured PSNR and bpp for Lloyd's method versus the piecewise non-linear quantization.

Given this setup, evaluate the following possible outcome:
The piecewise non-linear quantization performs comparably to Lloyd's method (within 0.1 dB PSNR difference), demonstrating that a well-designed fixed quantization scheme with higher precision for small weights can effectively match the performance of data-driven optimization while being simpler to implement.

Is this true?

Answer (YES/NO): NO